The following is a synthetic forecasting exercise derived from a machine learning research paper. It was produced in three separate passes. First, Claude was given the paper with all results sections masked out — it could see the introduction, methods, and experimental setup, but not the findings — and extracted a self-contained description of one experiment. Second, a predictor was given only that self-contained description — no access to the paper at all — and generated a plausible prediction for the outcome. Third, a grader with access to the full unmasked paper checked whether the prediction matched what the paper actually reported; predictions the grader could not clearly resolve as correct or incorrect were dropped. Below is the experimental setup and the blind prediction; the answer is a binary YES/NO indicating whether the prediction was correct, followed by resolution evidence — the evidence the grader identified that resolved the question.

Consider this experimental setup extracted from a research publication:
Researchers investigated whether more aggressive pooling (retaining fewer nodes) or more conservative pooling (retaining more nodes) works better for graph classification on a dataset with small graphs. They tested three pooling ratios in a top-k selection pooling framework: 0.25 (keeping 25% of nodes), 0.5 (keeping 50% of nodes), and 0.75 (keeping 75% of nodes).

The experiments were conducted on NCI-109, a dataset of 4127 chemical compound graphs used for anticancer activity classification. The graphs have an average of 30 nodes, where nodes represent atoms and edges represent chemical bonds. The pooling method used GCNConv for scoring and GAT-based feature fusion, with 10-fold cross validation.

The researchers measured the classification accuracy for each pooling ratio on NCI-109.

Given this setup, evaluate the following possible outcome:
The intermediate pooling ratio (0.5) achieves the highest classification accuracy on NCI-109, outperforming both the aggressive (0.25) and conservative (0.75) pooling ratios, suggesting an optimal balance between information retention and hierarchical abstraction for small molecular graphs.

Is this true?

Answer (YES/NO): YES